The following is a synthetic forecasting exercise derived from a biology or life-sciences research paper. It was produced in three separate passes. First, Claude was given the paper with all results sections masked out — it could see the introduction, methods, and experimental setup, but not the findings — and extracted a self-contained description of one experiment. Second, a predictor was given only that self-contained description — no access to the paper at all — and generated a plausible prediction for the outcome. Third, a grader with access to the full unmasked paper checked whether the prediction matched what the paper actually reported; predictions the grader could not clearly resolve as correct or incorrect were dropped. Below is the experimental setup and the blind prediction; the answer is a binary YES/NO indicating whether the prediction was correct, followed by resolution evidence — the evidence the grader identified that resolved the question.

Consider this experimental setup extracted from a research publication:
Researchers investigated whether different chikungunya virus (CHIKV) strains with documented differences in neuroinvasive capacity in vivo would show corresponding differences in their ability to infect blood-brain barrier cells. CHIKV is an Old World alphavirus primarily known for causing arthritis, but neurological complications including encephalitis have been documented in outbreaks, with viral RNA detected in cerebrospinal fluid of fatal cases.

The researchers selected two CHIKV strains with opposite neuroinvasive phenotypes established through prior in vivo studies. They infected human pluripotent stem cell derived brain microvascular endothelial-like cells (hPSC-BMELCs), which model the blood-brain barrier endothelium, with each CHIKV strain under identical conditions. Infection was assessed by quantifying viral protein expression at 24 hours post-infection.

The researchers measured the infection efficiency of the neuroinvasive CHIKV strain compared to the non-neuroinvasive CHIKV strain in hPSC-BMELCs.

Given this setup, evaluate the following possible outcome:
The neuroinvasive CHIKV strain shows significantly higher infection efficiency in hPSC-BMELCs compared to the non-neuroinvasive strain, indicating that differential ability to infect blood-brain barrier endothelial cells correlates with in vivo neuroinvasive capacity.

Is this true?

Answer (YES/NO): YES